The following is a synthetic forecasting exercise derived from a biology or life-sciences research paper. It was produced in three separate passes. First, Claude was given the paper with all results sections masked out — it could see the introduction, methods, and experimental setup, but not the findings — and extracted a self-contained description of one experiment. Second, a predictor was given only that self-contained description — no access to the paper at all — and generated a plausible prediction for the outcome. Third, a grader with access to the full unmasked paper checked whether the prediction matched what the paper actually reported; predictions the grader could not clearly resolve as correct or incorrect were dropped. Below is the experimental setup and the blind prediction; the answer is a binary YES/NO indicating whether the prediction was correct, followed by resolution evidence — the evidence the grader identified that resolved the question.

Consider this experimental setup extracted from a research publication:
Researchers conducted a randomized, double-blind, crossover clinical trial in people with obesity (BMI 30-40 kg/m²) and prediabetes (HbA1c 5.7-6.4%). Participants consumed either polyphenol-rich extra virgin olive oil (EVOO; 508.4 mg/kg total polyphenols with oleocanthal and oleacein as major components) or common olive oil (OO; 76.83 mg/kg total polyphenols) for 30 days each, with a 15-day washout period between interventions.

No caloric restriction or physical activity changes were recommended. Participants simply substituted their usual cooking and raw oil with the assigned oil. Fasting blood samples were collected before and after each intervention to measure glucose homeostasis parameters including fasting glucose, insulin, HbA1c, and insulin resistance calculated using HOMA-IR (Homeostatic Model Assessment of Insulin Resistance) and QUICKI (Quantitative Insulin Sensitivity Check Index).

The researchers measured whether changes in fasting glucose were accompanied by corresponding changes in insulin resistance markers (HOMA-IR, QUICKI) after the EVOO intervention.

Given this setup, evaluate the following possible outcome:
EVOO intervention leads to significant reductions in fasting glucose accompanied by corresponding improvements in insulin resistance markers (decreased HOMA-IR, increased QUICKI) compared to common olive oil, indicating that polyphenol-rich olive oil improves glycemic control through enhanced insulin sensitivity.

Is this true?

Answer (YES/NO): NO